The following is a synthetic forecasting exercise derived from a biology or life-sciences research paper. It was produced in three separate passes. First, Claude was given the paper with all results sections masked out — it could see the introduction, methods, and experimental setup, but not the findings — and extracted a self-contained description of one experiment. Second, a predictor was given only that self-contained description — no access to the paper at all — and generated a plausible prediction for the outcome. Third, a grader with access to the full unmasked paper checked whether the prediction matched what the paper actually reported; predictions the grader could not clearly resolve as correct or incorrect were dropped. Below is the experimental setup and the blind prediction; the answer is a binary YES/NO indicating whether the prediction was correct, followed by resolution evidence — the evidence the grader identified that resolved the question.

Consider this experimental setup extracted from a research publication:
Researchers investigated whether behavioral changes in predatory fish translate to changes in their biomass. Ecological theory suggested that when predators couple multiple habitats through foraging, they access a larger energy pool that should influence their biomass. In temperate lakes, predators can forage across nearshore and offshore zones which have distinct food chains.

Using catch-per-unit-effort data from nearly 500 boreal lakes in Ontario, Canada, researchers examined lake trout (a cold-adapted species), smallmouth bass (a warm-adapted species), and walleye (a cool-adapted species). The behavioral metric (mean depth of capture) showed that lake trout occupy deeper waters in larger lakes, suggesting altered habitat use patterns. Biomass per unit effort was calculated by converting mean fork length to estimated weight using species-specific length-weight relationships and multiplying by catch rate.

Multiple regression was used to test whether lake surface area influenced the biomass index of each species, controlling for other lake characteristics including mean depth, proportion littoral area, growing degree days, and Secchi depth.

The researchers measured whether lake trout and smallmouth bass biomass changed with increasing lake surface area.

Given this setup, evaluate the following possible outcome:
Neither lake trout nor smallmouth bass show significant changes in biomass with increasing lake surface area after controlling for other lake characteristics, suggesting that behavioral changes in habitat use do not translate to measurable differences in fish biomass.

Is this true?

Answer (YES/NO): YES